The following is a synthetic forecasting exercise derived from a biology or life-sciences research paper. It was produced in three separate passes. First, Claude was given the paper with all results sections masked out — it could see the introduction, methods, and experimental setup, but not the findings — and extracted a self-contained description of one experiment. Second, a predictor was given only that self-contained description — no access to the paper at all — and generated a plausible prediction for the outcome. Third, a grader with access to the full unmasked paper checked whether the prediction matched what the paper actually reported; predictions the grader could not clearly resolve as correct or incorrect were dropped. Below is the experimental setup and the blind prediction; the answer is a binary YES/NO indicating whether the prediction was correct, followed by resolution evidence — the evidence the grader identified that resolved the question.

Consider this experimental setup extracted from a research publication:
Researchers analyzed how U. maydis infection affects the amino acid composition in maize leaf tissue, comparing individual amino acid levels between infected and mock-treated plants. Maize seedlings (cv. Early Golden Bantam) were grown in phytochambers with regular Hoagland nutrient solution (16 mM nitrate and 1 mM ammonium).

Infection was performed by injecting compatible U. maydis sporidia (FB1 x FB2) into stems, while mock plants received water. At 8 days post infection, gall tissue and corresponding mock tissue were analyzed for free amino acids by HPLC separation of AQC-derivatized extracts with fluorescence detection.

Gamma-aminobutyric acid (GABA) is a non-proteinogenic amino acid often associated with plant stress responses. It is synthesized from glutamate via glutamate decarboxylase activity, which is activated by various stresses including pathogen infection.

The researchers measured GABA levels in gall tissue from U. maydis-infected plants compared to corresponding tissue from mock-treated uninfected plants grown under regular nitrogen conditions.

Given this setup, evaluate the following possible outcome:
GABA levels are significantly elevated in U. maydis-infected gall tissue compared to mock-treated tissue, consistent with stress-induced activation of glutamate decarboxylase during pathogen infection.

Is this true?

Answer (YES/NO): YES